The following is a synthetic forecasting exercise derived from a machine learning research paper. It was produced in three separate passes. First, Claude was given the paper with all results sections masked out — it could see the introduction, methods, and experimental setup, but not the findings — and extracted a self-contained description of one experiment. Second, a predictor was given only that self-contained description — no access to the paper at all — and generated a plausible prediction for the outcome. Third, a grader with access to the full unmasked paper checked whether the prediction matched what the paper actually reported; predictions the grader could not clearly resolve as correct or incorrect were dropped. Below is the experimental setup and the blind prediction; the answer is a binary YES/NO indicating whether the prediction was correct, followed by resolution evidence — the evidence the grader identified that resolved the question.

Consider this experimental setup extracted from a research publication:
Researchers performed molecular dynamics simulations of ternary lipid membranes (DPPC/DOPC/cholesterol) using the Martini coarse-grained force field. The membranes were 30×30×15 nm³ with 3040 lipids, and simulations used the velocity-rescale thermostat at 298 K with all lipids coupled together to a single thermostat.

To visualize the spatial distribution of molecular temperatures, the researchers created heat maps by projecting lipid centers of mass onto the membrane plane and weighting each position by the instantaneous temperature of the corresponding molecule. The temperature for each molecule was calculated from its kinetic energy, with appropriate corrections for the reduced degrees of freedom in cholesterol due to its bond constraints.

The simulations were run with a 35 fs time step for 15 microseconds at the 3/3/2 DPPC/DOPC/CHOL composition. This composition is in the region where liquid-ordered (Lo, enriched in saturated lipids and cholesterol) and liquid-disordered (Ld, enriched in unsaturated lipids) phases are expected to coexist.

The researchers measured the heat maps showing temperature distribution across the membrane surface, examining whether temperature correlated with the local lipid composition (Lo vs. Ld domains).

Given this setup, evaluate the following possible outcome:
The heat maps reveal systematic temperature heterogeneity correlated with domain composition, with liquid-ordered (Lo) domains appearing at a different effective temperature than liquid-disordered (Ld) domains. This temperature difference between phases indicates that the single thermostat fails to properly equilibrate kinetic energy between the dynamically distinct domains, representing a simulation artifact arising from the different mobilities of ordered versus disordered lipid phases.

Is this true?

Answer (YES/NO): NO